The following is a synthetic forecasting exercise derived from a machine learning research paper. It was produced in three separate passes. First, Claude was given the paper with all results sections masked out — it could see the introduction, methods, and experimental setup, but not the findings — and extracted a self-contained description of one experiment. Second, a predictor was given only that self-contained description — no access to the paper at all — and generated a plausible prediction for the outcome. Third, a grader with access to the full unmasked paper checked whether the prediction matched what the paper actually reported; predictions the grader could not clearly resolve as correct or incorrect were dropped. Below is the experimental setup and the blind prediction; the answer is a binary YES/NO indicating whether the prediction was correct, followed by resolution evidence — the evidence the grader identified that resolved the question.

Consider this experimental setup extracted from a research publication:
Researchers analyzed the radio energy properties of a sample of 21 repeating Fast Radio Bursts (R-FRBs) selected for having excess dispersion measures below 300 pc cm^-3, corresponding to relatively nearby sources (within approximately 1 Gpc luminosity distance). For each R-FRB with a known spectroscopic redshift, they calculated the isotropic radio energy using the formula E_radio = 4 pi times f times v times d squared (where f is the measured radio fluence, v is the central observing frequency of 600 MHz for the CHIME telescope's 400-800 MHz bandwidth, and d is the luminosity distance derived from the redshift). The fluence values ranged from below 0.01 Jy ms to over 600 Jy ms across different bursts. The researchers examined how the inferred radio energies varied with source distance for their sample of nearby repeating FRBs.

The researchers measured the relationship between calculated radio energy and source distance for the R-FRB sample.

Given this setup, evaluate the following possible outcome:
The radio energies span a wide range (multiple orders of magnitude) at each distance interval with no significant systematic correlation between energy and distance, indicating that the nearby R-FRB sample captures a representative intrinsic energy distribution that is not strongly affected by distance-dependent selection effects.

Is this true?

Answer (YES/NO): NO